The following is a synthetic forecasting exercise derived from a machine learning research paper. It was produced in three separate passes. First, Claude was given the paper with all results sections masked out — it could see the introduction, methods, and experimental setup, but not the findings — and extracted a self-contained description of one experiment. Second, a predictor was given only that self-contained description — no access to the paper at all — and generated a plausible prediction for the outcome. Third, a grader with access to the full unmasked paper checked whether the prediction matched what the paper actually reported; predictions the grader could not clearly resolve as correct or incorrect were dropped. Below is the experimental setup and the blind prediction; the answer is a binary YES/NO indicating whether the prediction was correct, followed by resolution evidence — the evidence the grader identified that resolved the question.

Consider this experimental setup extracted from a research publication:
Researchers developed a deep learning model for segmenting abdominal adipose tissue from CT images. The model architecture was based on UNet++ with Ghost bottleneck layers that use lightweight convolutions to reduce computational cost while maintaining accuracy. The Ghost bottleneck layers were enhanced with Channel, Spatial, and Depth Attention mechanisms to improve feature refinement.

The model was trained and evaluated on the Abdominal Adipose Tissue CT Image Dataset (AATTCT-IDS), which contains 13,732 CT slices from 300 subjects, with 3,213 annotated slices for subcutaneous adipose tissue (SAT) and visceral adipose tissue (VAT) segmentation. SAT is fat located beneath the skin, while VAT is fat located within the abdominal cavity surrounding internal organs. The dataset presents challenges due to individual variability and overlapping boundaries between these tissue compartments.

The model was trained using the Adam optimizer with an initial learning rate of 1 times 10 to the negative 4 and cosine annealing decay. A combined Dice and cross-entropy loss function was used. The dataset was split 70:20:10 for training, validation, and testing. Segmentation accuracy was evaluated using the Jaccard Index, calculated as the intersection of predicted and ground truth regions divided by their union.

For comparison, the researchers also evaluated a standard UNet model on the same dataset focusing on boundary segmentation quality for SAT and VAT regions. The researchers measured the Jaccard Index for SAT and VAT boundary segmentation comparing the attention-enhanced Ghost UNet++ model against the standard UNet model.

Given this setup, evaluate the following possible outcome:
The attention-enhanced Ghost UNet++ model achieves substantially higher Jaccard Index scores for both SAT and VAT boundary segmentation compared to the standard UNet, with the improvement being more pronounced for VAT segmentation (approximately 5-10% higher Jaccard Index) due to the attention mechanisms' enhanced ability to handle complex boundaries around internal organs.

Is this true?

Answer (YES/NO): NO